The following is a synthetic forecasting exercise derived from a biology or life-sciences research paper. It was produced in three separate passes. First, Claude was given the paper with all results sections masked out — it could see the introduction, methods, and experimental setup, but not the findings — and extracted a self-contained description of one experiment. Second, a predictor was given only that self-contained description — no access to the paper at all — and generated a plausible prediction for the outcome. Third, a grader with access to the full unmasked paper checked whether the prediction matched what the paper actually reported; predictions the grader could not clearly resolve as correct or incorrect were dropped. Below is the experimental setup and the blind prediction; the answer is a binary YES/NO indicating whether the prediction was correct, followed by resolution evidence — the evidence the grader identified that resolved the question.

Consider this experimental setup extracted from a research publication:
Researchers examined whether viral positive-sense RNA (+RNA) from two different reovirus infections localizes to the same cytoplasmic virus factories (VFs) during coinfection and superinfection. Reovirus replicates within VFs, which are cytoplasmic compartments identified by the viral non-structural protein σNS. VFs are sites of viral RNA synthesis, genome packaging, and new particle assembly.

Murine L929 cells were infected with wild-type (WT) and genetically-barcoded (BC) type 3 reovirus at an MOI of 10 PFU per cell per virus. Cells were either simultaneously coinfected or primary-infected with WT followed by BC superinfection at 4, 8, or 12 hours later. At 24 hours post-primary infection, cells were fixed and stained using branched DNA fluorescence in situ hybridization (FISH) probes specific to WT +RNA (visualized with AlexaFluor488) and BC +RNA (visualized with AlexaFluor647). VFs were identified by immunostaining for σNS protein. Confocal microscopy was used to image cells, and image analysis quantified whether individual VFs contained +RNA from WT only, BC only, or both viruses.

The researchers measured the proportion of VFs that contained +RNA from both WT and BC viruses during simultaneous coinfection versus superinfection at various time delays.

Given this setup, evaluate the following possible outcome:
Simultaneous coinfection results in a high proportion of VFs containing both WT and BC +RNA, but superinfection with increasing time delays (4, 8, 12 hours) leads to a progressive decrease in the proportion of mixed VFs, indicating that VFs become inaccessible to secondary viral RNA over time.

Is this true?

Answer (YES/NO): NO